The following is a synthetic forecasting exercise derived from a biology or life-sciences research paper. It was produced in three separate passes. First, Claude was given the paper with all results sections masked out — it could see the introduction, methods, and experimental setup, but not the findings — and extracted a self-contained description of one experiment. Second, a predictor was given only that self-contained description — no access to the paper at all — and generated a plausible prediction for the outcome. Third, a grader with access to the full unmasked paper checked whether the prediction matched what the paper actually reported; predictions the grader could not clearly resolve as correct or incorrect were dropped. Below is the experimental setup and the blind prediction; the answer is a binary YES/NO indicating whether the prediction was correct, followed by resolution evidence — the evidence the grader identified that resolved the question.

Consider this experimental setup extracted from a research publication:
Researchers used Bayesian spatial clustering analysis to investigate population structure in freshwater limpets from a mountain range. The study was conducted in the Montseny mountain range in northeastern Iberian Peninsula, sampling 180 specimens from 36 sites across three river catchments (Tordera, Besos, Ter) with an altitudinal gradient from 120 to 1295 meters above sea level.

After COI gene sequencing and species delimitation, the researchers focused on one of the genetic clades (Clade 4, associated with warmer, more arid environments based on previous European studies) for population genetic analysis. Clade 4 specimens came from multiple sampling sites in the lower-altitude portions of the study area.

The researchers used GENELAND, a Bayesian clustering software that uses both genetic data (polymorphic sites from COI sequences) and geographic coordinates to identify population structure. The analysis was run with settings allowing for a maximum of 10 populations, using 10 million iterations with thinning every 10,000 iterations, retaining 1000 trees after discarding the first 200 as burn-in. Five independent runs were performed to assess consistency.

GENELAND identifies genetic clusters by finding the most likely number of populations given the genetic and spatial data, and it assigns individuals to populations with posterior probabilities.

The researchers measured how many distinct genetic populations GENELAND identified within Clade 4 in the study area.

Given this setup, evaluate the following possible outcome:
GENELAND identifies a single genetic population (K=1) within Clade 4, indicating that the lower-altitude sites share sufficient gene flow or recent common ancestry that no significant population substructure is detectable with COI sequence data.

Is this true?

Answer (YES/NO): NO